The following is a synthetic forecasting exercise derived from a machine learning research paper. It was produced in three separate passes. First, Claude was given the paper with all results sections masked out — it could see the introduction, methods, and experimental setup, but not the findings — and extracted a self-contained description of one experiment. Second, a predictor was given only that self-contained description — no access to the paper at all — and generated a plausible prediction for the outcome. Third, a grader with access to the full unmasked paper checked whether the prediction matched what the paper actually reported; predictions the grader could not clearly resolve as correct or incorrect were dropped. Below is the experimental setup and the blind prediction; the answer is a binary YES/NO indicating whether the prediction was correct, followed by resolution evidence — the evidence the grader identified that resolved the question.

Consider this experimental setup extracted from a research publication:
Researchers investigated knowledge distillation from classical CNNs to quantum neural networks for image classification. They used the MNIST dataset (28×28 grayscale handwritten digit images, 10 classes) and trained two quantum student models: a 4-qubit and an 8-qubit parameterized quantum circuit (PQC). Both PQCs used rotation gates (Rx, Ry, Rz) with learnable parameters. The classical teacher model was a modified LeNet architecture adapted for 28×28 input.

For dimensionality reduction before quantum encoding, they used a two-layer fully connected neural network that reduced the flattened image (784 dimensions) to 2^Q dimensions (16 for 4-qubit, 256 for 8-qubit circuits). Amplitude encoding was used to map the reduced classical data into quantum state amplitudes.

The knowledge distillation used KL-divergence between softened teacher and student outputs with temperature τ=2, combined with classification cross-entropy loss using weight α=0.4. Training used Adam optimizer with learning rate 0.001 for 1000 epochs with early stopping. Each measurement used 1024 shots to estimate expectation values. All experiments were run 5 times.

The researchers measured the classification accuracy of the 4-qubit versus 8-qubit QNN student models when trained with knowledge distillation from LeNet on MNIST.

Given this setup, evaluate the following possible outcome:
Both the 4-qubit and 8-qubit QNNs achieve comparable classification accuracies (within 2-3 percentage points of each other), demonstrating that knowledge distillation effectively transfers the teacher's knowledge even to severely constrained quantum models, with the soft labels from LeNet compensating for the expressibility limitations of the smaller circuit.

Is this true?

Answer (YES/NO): NO